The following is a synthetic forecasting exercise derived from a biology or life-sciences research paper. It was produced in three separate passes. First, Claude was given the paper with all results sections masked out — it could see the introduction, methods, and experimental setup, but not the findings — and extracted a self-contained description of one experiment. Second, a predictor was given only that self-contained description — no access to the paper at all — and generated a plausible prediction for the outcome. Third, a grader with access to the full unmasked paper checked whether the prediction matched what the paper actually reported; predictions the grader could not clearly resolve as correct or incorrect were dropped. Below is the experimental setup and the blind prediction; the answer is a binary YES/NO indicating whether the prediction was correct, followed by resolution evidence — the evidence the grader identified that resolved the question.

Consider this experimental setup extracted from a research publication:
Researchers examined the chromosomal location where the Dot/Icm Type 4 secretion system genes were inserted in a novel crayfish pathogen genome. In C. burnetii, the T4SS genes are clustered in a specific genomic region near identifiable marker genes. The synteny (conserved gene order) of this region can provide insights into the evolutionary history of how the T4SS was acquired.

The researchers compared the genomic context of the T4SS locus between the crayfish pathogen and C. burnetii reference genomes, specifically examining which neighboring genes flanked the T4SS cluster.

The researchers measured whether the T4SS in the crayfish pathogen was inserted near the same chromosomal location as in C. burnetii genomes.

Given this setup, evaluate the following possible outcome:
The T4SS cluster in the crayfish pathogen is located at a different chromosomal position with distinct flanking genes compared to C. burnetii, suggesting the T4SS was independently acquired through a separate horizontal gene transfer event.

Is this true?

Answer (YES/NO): NO